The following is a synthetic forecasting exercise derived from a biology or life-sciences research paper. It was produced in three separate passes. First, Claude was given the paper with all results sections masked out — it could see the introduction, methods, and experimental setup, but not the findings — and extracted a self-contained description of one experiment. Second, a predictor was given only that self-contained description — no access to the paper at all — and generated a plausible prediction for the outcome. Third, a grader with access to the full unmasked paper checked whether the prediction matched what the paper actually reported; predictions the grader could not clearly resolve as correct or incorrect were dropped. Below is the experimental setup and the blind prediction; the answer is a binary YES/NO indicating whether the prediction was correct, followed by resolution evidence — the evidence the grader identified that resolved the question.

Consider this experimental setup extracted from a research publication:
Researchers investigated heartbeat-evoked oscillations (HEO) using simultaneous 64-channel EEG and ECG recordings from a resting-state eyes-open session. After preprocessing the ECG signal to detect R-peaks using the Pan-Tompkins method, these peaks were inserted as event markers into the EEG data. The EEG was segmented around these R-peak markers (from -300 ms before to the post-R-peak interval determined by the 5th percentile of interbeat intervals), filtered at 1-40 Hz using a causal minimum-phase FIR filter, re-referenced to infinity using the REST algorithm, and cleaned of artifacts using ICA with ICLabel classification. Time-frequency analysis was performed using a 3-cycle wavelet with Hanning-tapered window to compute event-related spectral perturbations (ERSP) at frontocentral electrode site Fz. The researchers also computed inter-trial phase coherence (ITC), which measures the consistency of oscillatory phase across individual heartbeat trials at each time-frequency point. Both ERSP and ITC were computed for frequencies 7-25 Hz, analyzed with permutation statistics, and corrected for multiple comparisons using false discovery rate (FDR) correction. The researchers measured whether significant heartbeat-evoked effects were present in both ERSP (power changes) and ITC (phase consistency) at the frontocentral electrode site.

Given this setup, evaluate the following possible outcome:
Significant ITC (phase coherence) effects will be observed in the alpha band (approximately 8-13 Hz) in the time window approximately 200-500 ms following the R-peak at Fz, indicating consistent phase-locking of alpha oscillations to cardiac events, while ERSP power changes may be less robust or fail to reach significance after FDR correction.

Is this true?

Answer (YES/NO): NO